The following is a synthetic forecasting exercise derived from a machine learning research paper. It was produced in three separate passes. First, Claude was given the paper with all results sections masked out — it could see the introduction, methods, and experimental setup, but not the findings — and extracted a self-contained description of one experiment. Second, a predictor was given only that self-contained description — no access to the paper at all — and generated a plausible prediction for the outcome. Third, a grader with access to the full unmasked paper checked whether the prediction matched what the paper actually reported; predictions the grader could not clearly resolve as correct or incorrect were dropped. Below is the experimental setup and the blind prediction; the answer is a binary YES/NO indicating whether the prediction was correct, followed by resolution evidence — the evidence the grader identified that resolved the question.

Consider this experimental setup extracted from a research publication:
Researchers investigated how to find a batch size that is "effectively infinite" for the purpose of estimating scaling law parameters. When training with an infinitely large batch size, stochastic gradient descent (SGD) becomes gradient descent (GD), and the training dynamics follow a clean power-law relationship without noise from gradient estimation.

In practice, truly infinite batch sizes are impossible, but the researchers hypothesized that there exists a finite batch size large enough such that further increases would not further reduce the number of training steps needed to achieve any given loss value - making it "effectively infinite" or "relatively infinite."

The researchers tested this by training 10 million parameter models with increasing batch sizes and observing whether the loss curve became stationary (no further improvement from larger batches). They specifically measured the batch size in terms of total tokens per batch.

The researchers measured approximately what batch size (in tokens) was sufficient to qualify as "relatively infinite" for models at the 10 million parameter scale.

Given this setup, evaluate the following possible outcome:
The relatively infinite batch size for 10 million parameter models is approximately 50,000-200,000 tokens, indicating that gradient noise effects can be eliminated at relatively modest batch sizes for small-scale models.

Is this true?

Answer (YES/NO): NO